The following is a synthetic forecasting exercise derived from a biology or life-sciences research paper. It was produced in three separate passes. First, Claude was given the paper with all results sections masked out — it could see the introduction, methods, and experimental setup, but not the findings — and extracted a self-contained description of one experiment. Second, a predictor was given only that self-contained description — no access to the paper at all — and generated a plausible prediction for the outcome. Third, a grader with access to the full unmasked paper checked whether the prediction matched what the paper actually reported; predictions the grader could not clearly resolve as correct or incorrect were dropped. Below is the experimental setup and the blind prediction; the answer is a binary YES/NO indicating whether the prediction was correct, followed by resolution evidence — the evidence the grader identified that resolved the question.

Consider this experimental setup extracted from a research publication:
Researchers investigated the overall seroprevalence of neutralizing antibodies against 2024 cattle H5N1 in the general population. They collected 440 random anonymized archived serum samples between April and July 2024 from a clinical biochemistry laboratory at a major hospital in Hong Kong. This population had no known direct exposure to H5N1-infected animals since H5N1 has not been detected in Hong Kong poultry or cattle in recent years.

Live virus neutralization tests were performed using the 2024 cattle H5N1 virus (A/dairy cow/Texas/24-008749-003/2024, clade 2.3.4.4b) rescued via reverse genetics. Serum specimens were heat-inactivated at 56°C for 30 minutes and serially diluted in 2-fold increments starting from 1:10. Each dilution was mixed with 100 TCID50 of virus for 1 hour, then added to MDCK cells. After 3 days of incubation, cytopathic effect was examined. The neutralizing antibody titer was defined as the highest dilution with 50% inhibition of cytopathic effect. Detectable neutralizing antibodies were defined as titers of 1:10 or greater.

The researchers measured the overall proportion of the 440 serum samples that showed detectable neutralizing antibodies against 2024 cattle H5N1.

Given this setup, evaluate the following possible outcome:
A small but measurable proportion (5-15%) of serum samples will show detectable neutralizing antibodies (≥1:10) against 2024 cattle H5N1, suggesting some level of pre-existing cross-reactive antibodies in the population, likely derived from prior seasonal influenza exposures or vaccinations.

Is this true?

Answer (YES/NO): NO